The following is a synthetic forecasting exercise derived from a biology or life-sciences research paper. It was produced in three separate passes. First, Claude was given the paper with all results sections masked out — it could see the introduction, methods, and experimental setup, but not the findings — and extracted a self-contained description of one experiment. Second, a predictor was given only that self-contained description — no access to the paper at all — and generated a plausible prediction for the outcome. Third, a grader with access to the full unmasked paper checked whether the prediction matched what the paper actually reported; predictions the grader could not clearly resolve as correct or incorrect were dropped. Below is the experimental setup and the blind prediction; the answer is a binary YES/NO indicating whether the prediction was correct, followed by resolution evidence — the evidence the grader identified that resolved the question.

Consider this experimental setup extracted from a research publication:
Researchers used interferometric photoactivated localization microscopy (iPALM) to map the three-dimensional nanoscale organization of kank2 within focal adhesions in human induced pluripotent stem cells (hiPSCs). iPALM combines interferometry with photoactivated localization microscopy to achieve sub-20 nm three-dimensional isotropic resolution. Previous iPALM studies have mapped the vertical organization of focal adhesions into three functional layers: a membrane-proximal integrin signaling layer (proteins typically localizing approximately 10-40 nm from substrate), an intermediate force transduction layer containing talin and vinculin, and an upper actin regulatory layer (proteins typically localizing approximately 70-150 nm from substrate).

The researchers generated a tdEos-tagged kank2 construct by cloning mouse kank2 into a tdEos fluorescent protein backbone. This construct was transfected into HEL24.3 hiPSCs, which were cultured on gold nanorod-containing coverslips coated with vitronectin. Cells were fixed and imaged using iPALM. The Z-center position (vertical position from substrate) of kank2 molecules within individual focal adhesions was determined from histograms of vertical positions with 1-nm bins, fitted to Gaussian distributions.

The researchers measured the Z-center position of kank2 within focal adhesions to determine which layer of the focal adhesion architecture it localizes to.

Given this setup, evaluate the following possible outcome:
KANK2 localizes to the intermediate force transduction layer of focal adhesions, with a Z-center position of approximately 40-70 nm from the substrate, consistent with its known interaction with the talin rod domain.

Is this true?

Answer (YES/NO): NO